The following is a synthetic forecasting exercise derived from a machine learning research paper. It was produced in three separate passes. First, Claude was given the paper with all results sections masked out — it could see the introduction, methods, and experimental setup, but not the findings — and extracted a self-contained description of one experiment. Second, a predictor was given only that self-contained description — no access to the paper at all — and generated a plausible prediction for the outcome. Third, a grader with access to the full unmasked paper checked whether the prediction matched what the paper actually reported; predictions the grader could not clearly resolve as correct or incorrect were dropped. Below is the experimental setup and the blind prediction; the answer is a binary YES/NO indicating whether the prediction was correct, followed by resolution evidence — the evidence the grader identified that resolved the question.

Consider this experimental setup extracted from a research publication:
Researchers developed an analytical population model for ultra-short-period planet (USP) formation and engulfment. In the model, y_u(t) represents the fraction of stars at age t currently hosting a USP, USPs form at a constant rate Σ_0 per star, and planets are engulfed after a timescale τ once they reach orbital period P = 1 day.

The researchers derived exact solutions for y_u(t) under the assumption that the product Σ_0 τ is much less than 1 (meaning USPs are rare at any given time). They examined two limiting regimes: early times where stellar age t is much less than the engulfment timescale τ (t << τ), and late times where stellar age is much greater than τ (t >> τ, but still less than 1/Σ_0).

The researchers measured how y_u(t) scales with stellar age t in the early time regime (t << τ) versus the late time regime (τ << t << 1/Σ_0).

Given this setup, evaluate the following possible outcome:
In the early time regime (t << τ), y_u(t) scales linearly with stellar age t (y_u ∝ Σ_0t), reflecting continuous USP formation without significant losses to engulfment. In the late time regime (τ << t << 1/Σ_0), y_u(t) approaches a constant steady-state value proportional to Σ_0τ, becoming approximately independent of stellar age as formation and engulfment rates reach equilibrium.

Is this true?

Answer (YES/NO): YES